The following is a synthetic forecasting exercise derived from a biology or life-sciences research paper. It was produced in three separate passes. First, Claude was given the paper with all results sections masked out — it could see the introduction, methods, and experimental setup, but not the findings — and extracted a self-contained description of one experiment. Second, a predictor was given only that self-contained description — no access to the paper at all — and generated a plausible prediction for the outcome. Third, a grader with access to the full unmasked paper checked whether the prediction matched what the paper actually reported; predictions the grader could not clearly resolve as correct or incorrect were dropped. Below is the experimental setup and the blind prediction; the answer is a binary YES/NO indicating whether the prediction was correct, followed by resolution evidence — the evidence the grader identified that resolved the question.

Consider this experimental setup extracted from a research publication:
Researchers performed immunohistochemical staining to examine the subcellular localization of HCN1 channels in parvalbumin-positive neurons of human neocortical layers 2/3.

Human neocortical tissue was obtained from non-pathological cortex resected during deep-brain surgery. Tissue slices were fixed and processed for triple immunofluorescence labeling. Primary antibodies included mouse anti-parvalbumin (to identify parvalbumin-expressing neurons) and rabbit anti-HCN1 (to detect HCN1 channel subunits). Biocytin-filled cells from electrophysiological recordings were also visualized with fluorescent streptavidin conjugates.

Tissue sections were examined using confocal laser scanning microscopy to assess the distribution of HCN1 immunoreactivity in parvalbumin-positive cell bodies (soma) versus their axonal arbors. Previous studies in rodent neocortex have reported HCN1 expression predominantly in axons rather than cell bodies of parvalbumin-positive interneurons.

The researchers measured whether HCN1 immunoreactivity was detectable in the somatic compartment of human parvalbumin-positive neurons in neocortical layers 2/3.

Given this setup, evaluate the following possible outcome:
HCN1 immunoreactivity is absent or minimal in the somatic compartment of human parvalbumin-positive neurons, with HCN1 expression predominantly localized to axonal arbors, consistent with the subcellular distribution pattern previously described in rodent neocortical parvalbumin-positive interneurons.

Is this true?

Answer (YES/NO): NO